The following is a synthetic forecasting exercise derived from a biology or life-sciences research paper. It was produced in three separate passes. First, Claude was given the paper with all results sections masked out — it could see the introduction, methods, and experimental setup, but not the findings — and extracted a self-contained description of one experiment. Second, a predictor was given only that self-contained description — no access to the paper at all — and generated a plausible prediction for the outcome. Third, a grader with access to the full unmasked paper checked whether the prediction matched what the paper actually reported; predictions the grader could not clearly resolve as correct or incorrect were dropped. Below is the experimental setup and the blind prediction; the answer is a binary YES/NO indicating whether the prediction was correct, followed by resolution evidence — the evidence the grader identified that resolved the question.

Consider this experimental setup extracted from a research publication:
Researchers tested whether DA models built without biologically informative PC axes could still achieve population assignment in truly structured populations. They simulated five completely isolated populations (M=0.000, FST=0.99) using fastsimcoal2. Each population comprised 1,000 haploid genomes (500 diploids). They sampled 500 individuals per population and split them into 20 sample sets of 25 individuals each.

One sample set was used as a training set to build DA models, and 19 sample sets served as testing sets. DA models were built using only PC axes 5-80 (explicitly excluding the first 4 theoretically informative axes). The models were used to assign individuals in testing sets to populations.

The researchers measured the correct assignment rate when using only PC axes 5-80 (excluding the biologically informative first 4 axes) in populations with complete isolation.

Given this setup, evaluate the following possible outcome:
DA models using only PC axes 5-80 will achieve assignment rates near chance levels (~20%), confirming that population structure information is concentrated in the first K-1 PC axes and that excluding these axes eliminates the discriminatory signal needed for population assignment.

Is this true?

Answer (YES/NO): YES